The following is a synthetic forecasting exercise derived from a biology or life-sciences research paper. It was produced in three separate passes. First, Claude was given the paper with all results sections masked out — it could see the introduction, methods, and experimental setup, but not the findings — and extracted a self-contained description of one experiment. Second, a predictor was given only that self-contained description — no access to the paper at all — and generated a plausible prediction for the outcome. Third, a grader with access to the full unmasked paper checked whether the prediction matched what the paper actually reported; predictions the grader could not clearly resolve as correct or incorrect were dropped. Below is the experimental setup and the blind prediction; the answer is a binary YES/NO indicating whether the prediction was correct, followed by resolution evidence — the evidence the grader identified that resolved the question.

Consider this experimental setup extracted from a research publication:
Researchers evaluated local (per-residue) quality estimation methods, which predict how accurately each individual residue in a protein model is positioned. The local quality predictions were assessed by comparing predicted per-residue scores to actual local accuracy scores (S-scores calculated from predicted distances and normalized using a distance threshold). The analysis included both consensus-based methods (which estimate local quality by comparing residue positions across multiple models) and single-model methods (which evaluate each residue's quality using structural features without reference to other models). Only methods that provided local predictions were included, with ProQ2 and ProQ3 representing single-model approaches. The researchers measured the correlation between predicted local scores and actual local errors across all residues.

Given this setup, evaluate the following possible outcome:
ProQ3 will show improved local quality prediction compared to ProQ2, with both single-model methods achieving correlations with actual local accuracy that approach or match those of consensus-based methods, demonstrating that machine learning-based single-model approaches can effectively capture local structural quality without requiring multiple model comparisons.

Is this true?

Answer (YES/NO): NO